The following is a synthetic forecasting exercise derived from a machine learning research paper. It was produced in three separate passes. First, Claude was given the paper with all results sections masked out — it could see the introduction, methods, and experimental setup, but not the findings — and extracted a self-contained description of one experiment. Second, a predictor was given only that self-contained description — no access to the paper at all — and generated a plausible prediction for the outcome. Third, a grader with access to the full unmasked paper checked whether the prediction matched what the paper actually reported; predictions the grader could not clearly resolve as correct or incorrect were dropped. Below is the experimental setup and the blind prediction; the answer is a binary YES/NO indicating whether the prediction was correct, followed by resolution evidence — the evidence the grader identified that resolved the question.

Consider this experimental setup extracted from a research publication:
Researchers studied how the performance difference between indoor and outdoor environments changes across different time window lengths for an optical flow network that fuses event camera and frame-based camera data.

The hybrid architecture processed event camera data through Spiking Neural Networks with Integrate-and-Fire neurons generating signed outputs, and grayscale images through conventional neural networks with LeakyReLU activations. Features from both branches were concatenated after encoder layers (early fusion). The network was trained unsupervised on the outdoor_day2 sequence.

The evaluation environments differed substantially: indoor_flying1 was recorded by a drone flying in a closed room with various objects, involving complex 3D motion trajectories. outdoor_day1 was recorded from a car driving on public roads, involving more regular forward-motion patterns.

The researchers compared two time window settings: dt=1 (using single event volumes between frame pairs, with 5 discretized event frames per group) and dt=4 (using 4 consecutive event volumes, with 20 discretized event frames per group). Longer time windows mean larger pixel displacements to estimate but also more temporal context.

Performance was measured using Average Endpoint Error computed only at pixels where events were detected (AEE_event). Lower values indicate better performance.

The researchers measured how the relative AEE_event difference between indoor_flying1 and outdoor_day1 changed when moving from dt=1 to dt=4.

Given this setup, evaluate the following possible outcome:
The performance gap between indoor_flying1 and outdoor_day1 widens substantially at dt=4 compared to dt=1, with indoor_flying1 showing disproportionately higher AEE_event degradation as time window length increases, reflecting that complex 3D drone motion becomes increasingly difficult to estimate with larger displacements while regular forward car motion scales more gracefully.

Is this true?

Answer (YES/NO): YES